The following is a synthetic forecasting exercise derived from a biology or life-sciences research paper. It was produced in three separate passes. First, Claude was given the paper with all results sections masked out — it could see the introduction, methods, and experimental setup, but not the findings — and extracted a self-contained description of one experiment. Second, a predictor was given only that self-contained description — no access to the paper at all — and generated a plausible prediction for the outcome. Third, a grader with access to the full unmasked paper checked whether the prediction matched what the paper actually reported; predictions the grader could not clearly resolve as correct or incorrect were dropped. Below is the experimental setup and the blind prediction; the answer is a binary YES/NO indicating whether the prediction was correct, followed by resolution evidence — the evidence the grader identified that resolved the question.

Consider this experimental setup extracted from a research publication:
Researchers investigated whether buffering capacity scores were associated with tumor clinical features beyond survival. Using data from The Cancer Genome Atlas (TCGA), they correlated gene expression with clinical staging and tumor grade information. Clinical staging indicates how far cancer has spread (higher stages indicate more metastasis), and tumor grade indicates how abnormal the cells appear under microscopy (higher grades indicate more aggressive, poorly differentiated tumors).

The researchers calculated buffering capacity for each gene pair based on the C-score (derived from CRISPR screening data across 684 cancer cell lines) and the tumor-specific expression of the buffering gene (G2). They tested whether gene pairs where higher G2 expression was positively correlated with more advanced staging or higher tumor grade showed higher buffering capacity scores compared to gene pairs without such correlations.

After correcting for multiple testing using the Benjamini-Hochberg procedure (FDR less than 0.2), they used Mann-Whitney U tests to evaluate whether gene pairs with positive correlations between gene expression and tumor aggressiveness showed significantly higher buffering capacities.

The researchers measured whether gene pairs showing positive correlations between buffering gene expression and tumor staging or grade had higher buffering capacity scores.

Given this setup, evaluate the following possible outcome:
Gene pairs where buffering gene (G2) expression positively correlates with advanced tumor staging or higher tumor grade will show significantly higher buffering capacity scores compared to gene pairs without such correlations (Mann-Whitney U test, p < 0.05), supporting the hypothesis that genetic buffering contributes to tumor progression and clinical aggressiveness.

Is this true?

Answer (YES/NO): YES